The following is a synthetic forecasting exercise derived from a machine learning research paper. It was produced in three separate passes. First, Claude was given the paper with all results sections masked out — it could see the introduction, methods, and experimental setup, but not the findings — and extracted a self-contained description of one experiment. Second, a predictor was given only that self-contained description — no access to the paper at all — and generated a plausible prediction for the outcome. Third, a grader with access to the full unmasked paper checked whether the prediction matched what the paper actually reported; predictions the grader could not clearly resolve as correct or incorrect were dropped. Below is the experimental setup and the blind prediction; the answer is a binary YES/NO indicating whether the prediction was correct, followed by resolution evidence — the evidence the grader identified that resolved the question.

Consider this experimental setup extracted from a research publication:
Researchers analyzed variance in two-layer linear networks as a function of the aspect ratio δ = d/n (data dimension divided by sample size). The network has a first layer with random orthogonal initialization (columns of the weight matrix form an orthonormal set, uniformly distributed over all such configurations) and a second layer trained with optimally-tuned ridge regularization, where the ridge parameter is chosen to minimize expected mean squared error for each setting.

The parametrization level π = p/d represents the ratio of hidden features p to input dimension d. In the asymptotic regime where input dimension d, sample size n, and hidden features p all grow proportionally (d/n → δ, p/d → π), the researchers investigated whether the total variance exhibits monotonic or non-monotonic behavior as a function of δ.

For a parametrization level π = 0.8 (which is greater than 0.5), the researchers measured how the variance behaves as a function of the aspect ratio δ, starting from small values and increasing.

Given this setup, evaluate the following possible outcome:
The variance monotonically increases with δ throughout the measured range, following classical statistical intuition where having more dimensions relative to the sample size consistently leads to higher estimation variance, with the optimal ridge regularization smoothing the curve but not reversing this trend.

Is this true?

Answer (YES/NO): NO